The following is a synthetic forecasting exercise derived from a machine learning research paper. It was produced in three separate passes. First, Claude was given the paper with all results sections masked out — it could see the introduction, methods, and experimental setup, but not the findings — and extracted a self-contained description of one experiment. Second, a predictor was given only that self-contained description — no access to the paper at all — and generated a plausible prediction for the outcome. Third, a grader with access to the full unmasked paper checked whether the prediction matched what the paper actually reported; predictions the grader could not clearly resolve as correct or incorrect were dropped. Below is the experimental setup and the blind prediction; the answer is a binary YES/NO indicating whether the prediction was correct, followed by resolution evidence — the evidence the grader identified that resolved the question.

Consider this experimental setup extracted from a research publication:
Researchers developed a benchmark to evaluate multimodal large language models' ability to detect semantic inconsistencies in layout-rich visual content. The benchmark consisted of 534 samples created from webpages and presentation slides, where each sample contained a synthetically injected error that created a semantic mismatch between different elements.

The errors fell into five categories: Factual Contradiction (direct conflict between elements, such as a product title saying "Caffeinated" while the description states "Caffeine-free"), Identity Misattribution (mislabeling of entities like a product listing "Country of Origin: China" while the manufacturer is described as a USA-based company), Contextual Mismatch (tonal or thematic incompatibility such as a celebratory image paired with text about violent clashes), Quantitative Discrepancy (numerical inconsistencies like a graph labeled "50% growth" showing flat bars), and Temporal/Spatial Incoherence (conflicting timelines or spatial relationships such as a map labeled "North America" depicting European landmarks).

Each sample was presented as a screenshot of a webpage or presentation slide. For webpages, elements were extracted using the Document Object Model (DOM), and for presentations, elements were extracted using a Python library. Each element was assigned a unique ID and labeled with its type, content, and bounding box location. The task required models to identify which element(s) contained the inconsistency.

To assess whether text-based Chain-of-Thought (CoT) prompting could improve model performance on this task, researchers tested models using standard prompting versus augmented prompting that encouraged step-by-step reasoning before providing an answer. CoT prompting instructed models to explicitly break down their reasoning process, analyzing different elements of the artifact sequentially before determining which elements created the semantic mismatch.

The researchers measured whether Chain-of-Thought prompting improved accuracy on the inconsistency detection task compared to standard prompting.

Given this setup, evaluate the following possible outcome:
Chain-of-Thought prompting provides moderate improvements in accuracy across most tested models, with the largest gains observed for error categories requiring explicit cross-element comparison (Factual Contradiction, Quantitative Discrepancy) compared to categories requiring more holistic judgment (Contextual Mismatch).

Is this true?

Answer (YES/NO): NO